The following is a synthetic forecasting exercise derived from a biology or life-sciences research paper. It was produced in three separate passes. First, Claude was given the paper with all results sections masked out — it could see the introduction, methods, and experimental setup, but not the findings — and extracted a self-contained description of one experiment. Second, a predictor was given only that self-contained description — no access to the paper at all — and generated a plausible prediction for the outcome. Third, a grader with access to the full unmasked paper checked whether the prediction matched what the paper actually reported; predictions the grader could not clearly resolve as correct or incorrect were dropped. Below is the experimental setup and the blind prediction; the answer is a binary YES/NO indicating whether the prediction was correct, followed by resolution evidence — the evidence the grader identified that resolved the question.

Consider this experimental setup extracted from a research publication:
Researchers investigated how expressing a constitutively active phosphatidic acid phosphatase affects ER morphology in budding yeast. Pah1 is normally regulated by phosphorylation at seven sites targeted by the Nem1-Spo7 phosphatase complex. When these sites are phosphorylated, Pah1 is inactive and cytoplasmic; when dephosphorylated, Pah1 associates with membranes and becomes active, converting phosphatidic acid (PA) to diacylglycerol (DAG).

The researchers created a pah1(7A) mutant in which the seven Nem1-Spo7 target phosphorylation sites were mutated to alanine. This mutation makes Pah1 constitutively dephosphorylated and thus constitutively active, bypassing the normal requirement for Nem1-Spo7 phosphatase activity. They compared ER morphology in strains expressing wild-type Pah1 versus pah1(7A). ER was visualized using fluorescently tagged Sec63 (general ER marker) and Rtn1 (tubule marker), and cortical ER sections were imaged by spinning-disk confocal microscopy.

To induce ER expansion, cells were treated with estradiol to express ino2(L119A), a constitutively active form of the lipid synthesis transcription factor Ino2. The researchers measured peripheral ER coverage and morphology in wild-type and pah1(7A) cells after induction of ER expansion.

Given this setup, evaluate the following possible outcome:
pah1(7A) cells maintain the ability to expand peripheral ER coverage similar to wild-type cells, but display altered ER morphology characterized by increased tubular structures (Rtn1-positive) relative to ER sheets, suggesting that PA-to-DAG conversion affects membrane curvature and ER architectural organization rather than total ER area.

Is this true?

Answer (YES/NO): NO